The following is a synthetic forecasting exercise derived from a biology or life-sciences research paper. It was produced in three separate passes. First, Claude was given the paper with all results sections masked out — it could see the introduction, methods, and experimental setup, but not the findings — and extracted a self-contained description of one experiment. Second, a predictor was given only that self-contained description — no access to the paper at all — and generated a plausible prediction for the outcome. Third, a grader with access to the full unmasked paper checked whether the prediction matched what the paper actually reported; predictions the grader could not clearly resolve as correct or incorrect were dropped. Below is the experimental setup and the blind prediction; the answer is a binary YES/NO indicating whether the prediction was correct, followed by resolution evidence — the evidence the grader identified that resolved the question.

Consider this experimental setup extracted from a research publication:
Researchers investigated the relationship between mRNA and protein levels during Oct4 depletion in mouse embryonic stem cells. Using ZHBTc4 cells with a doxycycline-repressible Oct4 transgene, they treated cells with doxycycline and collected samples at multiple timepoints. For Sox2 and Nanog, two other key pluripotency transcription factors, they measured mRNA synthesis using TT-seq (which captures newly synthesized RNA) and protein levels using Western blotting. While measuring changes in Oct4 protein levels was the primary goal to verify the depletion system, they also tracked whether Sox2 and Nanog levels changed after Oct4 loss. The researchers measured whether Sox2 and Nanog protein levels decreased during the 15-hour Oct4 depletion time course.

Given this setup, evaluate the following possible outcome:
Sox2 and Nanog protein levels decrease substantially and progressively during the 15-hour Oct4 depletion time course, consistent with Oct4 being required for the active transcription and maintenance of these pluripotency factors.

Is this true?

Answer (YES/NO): NO